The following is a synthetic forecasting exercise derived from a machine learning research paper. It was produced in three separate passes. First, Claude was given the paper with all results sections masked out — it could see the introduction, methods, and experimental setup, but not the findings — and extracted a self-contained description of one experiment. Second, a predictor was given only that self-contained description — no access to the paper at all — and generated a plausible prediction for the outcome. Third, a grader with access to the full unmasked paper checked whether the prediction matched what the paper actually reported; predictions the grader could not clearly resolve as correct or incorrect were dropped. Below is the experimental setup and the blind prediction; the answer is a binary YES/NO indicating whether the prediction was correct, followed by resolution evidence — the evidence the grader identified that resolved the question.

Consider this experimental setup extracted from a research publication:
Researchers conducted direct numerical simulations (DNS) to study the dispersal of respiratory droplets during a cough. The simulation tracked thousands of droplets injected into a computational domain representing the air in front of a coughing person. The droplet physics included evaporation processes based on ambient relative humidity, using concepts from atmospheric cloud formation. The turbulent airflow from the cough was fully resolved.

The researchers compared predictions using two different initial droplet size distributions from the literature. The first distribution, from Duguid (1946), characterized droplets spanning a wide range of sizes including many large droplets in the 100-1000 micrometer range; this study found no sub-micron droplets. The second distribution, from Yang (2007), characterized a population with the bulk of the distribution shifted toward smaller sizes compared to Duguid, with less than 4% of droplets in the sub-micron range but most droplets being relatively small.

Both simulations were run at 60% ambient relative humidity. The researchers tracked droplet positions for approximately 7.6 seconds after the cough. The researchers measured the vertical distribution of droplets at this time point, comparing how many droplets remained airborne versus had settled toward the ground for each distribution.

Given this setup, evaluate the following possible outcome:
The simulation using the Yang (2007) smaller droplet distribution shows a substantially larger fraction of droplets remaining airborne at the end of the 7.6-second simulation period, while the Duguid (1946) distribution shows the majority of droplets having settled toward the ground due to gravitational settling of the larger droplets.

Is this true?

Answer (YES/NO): NO